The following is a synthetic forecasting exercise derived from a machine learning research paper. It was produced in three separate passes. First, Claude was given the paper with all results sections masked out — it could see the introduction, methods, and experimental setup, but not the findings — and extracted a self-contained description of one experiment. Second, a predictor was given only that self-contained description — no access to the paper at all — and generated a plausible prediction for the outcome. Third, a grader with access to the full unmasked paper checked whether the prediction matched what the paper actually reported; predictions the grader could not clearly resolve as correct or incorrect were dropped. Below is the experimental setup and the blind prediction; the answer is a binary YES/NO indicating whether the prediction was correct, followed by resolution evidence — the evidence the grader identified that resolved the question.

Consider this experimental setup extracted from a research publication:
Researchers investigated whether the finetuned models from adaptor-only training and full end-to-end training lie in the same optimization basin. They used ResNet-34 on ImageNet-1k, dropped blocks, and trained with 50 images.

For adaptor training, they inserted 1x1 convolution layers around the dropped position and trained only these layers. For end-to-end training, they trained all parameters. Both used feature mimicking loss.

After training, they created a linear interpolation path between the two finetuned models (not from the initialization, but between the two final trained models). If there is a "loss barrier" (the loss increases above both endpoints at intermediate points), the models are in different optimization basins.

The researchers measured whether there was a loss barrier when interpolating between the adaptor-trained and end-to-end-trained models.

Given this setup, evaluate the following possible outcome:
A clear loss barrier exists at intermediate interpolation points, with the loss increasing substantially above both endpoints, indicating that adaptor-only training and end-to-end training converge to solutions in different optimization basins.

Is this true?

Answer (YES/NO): NO